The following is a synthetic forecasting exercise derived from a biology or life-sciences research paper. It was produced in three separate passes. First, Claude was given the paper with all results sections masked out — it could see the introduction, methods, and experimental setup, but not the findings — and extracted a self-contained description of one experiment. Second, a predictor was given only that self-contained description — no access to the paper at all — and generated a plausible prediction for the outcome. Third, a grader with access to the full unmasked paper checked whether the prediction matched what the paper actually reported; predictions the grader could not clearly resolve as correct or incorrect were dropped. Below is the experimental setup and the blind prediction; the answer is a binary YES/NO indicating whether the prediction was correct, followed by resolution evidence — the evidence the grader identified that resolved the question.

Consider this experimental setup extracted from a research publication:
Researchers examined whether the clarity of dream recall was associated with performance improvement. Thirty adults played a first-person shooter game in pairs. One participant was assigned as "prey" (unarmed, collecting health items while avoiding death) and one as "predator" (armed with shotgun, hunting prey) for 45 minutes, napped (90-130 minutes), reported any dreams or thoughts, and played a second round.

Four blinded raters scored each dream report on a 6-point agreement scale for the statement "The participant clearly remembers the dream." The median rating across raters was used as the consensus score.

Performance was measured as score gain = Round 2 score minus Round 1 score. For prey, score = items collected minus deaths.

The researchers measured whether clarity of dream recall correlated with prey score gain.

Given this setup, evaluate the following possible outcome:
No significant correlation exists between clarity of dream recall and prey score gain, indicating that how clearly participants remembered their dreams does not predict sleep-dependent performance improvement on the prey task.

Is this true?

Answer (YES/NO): YES